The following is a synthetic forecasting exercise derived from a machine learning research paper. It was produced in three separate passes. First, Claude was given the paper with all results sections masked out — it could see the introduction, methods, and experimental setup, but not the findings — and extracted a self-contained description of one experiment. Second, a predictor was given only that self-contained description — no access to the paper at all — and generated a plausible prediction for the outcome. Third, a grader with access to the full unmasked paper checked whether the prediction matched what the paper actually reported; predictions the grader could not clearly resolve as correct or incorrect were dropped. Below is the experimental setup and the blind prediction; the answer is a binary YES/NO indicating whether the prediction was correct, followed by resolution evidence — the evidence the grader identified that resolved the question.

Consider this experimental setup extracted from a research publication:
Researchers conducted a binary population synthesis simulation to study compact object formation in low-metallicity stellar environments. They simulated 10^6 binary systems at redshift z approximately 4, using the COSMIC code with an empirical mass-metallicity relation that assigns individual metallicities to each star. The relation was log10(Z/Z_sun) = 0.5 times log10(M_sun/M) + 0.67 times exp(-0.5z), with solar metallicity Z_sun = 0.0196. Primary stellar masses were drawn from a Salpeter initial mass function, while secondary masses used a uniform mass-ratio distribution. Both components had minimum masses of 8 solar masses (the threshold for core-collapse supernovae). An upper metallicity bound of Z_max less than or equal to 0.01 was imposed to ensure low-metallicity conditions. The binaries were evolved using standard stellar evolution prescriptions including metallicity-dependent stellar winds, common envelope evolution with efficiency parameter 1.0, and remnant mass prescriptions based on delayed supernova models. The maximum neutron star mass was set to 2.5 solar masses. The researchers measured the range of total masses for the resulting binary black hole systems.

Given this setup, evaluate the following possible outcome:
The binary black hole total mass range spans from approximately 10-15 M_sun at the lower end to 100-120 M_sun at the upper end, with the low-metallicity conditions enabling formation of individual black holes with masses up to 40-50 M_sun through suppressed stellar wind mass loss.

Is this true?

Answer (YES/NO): NO